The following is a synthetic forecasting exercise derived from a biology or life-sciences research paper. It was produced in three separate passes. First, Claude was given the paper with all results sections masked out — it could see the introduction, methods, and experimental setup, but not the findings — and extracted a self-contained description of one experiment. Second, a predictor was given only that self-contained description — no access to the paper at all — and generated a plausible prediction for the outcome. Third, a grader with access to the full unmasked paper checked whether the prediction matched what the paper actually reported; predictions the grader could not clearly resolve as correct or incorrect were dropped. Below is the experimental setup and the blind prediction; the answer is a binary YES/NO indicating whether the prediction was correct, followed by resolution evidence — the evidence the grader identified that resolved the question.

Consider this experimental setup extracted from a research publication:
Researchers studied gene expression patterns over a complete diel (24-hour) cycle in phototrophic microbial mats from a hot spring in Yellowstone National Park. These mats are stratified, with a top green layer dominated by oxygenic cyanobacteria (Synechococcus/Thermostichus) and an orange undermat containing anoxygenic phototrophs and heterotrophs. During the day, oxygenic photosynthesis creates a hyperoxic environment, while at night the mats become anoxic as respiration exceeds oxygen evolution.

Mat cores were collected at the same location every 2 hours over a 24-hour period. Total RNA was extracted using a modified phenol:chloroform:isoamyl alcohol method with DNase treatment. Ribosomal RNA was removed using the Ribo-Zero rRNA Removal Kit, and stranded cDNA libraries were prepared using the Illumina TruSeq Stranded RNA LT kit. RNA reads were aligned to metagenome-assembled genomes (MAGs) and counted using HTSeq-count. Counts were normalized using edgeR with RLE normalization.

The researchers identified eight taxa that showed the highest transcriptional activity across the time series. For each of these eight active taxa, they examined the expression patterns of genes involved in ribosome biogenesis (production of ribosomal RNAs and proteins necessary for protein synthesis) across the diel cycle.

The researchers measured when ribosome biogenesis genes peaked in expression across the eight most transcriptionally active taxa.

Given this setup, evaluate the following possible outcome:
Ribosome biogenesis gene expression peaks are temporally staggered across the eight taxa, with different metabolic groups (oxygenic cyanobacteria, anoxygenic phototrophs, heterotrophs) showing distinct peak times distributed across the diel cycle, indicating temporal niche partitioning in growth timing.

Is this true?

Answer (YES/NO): NO